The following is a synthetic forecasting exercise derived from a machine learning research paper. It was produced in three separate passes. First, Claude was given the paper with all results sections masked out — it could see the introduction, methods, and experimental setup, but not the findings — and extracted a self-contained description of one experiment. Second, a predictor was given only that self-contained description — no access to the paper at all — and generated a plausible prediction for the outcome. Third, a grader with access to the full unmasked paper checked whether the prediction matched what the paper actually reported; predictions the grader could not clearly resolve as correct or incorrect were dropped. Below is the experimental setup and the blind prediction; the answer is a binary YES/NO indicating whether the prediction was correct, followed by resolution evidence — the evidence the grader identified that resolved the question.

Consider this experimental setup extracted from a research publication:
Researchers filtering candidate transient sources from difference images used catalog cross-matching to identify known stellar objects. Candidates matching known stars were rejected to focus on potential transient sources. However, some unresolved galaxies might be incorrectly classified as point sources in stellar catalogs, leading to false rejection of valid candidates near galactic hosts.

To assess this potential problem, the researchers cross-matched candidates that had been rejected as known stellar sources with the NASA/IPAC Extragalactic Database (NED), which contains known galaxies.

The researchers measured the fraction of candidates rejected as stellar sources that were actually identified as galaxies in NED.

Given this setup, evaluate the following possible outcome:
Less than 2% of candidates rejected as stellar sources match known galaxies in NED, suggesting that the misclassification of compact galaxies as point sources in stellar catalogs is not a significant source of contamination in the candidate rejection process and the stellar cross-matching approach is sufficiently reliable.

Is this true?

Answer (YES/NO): YES